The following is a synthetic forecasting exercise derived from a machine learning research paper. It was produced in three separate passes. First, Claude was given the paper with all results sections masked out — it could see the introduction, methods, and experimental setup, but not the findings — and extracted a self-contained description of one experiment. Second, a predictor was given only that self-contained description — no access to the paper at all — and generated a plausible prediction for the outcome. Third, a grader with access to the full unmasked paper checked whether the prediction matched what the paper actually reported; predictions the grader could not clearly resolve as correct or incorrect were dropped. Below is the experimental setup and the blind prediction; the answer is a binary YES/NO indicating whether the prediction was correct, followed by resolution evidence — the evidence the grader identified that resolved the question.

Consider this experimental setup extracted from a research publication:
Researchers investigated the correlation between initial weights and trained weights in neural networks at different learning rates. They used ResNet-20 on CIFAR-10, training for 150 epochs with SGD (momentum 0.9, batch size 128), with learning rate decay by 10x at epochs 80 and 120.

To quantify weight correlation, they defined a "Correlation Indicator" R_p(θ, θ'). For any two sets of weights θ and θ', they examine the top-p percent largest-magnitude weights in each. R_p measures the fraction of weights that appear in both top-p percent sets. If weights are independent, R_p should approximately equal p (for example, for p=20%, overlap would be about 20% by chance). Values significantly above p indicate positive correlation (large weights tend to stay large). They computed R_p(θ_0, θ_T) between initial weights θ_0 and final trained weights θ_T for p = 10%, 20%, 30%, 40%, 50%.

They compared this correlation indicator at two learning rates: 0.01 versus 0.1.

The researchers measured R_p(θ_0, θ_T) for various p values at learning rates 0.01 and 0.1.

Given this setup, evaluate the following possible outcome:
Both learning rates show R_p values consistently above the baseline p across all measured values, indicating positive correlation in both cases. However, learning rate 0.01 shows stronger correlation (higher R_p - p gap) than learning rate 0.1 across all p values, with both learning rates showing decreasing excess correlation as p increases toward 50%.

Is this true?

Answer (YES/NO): NO